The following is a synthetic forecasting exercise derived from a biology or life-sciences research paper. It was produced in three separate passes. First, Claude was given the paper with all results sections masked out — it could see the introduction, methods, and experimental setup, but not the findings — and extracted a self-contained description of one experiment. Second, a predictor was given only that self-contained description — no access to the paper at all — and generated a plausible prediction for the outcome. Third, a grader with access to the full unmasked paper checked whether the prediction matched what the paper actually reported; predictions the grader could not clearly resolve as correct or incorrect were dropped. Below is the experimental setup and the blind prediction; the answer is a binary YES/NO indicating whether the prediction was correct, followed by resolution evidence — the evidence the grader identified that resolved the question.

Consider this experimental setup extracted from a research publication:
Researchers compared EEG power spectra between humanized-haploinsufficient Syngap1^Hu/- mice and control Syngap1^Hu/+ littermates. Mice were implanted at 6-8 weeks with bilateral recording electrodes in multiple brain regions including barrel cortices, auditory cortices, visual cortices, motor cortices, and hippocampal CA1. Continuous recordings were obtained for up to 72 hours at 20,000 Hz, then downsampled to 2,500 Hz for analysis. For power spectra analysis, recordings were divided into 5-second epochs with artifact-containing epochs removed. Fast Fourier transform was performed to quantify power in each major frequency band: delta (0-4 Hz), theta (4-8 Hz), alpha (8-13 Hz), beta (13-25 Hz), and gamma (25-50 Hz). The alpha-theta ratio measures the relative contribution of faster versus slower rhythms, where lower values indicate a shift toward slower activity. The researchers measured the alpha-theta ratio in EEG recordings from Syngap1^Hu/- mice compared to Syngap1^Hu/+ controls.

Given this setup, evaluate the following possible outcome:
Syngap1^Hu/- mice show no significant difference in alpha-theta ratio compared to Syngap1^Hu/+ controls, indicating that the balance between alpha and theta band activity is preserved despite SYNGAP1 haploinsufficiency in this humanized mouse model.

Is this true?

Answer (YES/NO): NO